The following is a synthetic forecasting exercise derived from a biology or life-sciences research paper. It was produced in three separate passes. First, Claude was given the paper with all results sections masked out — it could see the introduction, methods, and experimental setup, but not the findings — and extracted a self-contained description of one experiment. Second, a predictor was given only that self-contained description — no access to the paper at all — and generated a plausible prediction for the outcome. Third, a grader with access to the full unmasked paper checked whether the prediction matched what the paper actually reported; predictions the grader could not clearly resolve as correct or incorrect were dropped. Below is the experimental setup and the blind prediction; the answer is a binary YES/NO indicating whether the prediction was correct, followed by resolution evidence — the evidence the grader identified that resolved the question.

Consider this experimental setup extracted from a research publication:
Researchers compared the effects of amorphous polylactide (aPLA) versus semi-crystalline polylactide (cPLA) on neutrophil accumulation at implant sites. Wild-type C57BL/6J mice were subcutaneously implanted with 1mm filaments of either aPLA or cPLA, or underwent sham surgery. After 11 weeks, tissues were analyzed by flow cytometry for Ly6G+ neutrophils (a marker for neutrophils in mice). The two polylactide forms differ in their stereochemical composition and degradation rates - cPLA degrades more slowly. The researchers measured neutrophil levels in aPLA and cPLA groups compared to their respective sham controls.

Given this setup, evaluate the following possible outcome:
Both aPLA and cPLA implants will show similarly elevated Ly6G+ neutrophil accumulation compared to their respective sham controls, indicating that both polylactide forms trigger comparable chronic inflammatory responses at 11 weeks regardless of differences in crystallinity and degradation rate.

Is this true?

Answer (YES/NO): NO